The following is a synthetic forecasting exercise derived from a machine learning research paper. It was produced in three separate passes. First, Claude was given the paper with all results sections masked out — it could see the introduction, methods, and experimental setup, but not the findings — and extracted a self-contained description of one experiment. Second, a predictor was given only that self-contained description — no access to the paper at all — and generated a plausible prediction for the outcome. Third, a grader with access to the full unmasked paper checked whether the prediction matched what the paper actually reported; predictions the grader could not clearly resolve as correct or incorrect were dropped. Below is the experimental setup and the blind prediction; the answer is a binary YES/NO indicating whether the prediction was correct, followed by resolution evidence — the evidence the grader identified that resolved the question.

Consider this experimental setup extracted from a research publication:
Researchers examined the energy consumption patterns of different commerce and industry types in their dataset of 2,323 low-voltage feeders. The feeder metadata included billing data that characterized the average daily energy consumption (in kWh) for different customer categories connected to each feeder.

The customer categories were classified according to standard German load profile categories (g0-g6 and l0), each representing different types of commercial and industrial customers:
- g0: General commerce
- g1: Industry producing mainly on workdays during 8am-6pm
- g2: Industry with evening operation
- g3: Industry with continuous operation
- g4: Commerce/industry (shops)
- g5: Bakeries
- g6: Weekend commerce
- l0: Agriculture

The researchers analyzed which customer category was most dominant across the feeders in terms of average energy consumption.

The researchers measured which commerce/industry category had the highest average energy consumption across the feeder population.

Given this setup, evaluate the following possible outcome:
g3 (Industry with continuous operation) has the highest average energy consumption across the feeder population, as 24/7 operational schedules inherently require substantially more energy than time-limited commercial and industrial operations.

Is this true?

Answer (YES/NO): NO